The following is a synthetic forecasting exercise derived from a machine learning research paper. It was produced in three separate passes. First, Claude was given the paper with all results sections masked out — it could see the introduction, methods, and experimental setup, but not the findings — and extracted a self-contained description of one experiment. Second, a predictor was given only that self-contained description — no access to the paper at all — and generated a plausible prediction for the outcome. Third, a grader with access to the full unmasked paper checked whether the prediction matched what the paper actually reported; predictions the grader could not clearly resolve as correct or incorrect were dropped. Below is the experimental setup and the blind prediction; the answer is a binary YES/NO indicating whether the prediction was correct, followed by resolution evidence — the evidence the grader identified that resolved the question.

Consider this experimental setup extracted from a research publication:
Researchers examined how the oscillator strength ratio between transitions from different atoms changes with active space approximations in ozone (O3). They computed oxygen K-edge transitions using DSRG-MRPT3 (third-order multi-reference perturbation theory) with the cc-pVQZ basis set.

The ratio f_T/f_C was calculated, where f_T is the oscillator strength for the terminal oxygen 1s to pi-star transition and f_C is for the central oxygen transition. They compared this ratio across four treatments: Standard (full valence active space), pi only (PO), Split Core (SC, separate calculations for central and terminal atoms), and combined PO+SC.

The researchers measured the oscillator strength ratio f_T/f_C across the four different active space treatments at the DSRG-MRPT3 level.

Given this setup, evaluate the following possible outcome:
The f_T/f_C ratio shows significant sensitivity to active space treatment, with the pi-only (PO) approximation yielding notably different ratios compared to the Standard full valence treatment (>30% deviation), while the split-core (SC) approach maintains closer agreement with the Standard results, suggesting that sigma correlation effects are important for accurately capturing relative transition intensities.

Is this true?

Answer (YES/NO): NO